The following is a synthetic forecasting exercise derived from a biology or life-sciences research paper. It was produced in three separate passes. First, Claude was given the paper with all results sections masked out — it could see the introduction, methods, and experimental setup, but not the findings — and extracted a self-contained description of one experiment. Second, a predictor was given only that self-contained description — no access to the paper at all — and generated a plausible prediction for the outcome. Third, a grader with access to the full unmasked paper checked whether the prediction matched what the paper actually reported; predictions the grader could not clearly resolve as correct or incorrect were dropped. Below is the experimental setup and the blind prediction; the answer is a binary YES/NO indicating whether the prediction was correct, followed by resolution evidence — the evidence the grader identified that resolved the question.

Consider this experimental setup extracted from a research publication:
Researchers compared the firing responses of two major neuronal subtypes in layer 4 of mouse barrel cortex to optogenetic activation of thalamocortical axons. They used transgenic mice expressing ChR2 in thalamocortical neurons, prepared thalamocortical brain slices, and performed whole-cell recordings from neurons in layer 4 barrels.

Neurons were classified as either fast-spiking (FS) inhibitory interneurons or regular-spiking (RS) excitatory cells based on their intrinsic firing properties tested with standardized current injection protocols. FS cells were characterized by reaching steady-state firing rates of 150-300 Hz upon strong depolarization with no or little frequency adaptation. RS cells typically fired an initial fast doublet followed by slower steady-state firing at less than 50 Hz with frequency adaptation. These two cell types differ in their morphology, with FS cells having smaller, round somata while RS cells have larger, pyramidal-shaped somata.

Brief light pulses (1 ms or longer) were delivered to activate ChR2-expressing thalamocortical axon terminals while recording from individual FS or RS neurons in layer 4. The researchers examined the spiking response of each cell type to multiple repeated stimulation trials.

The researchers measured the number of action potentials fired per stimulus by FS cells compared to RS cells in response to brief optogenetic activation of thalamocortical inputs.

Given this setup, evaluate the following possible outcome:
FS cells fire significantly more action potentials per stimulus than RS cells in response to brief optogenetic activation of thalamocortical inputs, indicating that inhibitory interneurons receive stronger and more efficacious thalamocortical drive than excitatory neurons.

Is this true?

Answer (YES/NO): NO